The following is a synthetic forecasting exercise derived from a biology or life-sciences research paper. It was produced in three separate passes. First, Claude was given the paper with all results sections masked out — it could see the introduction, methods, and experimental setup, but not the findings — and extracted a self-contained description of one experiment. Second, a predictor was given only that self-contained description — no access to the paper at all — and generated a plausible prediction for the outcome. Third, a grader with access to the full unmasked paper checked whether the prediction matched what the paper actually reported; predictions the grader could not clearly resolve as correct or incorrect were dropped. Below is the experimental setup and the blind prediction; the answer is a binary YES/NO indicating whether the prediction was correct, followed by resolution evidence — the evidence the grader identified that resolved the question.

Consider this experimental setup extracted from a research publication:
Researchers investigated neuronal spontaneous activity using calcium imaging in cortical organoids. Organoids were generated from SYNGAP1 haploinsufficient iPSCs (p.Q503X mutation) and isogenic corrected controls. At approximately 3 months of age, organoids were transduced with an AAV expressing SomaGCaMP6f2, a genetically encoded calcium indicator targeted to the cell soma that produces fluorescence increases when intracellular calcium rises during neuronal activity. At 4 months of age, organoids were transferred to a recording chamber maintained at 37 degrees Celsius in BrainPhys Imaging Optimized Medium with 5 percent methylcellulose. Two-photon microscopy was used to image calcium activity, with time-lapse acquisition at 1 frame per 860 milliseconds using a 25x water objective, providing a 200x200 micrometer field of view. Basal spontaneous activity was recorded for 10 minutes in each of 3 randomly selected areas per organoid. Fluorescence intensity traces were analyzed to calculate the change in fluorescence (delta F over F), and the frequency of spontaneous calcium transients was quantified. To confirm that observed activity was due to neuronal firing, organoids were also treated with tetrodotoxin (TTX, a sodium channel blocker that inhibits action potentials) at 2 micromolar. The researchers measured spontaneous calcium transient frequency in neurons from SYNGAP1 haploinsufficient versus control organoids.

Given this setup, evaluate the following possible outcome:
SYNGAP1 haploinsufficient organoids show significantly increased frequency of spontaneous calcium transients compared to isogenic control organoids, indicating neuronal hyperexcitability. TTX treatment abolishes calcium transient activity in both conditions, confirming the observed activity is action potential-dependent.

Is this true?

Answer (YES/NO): NO